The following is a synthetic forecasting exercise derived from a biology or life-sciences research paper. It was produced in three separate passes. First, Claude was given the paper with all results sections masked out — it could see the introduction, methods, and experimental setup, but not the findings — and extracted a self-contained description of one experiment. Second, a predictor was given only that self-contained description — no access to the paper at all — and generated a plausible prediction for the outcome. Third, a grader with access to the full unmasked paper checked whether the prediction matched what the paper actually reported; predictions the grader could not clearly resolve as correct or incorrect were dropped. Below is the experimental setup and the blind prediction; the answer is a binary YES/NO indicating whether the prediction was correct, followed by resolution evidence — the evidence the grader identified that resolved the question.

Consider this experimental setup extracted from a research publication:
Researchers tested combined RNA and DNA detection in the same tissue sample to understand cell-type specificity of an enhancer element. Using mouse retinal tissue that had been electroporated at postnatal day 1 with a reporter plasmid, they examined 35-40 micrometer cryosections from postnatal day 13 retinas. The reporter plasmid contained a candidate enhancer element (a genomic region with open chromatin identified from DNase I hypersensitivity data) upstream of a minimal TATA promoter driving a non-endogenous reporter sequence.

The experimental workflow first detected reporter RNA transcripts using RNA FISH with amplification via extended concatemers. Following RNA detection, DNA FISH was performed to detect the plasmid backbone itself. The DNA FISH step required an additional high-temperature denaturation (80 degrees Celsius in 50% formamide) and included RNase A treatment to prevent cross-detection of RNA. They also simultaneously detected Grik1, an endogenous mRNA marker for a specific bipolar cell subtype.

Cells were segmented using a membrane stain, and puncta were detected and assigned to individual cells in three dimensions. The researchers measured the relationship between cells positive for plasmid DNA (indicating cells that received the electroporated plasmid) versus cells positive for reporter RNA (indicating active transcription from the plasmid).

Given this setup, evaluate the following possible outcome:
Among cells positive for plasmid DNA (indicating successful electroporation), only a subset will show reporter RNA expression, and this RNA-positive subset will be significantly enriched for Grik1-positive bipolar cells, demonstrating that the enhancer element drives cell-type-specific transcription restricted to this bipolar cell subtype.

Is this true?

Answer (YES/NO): YES